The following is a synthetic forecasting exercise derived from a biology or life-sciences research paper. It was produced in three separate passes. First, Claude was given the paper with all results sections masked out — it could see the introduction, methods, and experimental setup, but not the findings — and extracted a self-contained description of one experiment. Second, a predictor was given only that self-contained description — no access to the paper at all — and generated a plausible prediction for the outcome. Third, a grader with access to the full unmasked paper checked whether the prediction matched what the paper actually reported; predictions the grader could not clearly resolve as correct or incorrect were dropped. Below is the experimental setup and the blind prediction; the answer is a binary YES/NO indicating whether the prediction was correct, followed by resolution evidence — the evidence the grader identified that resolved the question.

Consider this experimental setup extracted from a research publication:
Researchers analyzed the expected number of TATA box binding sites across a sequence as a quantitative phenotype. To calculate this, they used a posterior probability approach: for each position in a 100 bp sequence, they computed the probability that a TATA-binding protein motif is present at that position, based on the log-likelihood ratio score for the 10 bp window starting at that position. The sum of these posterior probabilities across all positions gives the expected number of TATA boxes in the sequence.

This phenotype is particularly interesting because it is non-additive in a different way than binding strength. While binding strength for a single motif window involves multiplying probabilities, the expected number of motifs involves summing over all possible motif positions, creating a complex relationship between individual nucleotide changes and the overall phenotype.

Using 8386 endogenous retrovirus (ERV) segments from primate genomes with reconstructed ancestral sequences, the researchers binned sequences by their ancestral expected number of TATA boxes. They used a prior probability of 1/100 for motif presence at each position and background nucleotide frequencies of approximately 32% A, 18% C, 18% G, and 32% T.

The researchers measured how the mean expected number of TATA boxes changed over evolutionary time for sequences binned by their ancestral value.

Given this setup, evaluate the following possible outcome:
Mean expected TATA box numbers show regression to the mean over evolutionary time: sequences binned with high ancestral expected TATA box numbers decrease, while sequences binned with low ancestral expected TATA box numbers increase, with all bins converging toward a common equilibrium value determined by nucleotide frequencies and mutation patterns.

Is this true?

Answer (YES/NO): YES